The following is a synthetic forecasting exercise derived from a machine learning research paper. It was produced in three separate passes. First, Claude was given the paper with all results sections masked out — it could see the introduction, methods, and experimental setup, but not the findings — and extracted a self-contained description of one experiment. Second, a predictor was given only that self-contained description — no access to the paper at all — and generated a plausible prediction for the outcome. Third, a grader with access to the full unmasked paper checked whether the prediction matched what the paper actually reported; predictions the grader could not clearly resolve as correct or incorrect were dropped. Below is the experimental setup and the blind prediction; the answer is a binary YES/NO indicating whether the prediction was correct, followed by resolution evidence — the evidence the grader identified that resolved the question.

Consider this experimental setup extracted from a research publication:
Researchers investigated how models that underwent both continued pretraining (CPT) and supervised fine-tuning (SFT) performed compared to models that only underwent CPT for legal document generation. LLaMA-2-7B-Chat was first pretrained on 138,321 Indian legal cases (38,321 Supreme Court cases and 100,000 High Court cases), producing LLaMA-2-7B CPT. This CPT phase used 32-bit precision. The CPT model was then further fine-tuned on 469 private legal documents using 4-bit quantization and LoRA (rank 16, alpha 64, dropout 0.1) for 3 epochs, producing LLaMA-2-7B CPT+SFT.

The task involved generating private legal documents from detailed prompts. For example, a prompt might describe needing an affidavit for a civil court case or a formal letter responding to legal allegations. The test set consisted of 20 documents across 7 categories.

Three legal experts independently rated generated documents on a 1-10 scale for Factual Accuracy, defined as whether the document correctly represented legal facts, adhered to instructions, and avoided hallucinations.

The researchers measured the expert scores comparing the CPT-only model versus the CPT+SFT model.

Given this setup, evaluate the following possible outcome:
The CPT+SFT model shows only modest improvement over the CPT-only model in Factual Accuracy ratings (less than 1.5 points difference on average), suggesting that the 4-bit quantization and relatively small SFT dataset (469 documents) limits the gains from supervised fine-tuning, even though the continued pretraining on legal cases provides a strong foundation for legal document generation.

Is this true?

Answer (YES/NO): NO